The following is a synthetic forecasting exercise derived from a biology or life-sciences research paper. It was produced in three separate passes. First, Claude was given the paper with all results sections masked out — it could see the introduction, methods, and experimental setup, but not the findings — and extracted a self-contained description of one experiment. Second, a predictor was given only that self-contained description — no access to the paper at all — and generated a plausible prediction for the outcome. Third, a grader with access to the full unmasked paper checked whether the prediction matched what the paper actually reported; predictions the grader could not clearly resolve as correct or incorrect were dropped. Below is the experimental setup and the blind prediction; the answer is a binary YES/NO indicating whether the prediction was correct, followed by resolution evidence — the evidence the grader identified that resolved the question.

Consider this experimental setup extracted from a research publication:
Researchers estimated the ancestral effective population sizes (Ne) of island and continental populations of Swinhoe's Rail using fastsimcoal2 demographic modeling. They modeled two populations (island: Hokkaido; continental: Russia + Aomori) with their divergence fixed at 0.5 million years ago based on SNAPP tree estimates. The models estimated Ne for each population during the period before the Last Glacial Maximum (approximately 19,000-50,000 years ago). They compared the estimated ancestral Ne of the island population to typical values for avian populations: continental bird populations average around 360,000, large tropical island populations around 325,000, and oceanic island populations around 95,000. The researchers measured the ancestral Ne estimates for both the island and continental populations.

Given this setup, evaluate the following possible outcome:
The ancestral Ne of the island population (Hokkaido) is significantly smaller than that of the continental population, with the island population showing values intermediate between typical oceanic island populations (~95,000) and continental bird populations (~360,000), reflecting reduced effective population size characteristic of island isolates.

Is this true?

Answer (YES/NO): NO